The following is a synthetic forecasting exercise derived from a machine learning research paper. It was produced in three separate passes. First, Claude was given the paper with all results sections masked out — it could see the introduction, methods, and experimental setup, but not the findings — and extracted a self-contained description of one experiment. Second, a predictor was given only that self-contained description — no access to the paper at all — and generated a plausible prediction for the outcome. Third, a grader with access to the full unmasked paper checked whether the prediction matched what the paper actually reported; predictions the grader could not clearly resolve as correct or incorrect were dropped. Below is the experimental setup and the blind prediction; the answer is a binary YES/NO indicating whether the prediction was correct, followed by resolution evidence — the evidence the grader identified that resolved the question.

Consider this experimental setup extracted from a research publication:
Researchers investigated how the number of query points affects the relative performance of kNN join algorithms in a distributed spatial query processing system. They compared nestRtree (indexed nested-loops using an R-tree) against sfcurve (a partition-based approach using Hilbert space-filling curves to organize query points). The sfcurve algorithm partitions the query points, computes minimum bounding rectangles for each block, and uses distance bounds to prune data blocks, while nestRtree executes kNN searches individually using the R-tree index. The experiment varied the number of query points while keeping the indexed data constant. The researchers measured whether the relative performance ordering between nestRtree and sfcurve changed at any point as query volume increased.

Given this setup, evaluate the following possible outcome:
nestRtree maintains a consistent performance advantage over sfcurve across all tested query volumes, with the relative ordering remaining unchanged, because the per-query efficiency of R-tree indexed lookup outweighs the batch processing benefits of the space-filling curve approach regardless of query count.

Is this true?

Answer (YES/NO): NO